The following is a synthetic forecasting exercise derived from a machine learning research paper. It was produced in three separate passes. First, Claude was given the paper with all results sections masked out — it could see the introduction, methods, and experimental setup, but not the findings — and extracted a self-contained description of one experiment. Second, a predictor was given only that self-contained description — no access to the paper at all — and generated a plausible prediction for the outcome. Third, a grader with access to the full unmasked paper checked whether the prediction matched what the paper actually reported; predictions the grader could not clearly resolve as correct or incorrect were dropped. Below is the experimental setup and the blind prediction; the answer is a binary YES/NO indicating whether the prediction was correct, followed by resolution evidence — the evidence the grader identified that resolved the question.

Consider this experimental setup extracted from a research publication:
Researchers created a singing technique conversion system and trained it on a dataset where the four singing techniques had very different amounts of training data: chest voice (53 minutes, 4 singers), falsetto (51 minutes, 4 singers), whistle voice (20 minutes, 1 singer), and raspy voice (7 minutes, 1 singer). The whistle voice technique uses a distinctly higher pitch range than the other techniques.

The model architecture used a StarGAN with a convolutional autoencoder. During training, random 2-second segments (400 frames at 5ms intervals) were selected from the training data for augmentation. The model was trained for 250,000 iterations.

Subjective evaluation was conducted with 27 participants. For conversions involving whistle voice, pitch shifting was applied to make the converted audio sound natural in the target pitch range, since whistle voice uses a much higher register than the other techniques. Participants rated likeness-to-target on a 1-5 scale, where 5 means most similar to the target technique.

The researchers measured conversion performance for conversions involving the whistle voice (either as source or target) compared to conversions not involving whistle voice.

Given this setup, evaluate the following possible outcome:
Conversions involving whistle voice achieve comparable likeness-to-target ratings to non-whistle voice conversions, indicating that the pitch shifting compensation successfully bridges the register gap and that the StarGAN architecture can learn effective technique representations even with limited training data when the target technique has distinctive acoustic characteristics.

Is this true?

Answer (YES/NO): NO